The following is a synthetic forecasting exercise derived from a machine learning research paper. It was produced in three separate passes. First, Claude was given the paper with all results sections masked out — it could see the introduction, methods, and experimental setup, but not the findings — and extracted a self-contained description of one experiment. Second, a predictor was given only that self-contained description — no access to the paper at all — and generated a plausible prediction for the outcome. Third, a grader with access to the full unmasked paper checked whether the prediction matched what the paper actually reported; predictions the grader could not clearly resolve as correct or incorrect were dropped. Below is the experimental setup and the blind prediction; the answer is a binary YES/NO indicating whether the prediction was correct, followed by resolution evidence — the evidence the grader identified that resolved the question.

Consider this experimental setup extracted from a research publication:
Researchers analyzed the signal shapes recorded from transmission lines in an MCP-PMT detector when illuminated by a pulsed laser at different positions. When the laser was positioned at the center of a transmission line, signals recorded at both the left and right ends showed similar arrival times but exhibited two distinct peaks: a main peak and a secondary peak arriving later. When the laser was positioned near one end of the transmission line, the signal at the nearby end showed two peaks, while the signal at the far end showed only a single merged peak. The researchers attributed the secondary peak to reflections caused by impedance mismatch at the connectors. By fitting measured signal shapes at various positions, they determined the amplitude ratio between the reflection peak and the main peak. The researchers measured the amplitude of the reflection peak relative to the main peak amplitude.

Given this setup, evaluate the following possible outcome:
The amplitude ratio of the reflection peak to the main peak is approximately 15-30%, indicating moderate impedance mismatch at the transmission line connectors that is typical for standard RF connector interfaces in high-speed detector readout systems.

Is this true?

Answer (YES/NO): YES